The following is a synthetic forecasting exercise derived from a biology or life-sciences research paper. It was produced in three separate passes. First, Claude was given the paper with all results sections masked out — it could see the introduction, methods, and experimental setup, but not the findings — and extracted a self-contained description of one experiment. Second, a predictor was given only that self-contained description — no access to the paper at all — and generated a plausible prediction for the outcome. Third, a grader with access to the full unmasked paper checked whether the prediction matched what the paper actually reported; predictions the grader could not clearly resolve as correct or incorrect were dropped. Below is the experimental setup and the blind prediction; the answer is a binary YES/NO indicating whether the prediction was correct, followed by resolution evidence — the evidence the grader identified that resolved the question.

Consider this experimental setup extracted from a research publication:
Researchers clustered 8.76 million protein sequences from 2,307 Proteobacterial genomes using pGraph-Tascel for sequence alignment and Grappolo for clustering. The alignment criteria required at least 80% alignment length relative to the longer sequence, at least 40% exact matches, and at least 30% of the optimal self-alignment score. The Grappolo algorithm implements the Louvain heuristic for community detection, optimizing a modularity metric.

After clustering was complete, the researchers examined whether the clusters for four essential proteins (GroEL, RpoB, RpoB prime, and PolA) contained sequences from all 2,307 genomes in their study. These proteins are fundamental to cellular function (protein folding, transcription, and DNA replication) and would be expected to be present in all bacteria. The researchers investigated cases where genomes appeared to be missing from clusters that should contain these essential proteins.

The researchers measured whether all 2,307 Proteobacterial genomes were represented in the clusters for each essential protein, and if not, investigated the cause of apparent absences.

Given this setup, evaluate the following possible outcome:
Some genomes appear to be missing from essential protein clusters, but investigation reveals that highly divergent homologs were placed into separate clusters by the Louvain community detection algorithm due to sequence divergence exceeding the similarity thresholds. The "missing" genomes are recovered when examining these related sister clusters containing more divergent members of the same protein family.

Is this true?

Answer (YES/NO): NO